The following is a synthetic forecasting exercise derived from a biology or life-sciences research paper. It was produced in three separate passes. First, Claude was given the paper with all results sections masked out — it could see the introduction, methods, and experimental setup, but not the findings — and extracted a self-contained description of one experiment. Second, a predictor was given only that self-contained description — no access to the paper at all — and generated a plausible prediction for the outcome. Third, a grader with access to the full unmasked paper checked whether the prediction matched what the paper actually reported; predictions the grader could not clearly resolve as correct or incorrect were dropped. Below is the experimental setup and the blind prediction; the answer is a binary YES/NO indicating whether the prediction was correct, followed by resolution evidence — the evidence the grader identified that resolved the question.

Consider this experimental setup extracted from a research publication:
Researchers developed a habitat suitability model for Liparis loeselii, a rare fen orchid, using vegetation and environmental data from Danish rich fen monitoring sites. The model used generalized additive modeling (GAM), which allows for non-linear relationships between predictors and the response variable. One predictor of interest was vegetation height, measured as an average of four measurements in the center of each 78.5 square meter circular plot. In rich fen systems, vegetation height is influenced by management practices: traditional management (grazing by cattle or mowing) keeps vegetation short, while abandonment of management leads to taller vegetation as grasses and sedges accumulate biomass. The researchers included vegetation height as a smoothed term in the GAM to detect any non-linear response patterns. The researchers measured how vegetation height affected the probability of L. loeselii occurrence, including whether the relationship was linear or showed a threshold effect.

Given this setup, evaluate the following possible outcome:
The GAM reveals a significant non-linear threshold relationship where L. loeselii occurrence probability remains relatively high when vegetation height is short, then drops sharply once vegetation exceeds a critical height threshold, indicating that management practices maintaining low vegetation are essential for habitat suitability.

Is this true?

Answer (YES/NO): NO